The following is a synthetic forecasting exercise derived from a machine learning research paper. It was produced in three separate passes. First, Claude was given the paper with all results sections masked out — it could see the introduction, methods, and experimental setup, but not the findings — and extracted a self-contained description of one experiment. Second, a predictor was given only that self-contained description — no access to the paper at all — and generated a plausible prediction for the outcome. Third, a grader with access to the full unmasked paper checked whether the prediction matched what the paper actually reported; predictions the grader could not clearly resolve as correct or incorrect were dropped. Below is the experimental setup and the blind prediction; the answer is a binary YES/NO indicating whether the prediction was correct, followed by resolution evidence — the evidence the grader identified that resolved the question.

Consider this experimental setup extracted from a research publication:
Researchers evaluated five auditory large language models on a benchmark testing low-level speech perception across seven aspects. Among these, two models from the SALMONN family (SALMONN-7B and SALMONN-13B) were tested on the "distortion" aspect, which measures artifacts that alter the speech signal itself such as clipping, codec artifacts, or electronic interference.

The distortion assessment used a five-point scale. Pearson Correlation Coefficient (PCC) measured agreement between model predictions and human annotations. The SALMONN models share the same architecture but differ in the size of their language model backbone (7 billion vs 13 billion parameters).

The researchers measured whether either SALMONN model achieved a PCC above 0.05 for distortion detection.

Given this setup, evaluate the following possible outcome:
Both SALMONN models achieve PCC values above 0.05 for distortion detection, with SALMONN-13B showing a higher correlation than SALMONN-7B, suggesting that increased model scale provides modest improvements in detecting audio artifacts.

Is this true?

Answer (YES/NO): NO